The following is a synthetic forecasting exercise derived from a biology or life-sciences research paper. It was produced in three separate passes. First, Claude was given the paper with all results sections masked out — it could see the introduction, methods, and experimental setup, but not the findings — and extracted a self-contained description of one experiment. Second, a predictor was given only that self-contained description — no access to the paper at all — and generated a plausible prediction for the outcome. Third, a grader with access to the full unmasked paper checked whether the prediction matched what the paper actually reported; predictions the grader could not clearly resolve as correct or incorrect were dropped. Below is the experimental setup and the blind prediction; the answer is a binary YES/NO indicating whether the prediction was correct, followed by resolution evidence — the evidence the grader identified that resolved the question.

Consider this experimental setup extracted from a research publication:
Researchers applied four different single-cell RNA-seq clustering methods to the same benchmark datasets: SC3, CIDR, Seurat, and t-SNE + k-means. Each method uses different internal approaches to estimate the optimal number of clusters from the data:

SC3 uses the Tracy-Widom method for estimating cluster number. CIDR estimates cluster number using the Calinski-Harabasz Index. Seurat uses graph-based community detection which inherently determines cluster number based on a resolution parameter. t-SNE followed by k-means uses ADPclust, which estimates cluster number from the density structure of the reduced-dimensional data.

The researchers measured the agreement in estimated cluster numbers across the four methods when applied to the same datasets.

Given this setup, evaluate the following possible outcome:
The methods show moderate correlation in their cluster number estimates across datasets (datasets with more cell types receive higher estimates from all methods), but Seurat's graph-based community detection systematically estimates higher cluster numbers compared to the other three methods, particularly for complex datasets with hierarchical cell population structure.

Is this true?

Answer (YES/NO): NO